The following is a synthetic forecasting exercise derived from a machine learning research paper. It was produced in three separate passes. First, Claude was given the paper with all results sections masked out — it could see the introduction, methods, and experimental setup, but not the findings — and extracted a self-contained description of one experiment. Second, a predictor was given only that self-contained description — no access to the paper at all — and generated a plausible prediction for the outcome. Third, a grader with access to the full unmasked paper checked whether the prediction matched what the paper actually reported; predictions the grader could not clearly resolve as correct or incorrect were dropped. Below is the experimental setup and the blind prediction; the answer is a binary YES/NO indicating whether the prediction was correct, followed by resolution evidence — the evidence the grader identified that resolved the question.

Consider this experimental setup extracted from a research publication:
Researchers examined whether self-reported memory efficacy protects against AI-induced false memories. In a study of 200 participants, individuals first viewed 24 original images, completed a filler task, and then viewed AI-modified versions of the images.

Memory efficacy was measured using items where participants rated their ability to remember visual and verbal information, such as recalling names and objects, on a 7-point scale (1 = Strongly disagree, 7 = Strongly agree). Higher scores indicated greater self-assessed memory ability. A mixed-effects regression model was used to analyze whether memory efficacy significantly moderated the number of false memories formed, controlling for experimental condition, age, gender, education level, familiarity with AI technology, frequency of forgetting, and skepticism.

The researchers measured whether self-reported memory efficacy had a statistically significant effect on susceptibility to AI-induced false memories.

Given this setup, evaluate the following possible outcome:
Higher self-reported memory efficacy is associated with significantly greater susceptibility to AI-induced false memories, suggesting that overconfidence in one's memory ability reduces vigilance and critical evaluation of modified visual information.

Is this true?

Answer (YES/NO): NO